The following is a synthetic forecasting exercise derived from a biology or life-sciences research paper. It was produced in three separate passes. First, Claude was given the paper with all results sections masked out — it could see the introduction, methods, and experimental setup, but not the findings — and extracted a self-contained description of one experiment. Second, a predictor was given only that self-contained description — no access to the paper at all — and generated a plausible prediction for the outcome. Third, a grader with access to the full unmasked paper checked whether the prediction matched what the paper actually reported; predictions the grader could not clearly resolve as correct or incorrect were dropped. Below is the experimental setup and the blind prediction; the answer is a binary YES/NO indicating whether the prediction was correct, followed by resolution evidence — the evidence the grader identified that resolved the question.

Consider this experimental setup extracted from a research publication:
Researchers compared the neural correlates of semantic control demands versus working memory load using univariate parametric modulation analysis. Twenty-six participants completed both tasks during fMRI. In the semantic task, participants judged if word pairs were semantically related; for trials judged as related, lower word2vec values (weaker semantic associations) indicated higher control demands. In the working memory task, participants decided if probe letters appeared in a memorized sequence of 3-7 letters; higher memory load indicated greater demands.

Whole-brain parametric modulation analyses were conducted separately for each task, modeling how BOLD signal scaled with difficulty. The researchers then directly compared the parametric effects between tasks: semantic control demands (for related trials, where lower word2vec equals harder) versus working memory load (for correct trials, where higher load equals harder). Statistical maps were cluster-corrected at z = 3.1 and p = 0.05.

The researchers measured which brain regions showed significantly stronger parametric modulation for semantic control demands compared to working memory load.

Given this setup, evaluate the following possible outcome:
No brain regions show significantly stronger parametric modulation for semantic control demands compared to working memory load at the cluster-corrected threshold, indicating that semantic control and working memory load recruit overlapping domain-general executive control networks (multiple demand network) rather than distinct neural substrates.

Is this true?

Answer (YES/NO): NO